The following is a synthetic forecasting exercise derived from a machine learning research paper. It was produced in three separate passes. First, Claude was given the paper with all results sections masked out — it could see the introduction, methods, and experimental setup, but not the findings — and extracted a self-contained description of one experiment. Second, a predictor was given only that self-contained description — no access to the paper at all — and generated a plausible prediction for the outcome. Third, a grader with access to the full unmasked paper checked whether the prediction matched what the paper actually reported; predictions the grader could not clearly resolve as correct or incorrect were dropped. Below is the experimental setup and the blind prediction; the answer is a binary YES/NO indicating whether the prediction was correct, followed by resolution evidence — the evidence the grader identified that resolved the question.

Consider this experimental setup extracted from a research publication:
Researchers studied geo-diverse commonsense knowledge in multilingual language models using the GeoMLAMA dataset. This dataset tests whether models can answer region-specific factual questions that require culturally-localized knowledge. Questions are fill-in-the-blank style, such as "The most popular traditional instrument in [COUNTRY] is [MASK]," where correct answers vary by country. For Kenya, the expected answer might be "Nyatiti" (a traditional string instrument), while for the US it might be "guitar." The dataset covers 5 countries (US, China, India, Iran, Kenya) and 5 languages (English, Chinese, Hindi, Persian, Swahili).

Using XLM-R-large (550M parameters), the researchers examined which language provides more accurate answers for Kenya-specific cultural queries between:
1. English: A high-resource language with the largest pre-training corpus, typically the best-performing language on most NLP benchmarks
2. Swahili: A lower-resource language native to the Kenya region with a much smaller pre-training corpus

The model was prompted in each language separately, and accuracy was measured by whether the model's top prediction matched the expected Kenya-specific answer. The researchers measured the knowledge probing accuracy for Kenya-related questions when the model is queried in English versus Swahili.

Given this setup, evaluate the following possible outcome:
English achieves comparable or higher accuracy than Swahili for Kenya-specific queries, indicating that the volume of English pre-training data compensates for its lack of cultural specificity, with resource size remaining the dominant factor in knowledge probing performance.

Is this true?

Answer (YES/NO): YES